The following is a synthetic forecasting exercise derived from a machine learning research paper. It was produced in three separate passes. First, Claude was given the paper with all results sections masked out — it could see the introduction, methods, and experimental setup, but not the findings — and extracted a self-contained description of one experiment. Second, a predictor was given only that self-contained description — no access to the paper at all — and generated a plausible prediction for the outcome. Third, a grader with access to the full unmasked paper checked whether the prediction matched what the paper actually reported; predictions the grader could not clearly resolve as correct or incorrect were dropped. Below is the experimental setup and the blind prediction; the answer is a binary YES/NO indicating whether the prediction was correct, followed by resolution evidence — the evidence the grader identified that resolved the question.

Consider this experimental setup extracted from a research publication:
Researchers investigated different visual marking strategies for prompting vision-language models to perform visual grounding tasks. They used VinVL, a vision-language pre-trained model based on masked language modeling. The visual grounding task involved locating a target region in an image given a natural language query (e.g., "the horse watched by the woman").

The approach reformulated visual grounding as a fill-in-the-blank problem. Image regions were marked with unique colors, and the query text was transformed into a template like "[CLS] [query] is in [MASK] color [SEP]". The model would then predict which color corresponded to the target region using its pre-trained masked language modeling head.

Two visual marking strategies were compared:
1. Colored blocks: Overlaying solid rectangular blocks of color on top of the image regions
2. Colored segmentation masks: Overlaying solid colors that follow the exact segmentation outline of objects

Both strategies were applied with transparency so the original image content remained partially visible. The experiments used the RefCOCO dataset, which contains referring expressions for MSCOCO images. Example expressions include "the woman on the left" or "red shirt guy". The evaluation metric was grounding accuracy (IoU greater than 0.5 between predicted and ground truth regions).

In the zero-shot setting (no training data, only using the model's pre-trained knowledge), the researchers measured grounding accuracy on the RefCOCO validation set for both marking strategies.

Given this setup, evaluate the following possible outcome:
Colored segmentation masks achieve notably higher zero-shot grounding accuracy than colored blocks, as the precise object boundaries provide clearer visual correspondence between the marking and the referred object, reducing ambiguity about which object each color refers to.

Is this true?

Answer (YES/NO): YES